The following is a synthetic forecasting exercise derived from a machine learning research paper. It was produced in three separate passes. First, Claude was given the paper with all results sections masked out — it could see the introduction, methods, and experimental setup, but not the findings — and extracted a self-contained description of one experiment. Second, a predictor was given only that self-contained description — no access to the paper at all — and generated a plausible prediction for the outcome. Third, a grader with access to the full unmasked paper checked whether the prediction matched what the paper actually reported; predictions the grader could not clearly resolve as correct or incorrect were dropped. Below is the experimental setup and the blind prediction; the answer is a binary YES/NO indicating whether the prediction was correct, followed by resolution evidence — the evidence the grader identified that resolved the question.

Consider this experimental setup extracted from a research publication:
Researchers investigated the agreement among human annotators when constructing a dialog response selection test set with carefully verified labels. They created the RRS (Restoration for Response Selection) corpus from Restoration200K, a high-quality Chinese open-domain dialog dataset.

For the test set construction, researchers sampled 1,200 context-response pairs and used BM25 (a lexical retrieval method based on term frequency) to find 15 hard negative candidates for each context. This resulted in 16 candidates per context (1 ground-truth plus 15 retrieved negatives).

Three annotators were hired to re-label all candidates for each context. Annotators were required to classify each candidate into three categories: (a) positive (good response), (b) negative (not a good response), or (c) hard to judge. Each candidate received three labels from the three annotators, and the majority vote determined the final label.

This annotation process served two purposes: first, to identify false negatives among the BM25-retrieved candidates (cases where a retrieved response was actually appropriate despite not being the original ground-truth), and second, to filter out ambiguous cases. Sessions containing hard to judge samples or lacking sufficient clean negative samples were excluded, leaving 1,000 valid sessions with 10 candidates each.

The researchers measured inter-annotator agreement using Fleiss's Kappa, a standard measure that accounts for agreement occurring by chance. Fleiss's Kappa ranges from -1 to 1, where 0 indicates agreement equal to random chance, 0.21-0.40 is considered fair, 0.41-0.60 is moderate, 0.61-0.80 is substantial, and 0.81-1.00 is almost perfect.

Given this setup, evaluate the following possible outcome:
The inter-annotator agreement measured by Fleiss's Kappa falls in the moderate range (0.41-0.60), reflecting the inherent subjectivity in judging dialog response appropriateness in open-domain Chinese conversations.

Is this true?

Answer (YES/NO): YES